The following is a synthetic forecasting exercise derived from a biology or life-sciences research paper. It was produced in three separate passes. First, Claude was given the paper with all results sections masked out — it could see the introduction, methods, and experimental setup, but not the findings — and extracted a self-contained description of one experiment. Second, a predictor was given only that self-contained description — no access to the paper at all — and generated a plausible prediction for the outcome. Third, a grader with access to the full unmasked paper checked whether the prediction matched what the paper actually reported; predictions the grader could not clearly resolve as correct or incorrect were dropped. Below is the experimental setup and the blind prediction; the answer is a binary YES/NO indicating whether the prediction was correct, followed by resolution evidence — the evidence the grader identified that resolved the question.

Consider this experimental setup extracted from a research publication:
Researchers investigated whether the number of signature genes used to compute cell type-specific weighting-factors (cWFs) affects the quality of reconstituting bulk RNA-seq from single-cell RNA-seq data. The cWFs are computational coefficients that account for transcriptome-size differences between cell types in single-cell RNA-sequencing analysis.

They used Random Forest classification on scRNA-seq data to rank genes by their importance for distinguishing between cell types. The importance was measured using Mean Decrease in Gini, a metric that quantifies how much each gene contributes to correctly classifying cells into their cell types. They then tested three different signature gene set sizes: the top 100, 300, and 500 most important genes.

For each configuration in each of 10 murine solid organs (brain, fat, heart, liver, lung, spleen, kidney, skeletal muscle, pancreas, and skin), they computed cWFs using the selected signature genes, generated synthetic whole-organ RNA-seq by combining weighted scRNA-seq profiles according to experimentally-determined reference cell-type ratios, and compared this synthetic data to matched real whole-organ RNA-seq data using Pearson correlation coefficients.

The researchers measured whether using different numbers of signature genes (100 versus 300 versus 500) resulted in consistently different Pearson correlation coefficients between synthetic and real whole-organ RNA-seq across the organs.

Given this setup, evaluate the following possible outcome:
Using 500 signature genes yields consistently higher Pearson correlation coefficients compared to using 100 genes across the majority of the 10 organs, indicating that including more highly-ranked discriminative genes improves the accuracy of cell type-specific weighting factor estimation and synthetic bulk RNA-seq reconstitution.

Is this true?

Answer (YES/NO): NO